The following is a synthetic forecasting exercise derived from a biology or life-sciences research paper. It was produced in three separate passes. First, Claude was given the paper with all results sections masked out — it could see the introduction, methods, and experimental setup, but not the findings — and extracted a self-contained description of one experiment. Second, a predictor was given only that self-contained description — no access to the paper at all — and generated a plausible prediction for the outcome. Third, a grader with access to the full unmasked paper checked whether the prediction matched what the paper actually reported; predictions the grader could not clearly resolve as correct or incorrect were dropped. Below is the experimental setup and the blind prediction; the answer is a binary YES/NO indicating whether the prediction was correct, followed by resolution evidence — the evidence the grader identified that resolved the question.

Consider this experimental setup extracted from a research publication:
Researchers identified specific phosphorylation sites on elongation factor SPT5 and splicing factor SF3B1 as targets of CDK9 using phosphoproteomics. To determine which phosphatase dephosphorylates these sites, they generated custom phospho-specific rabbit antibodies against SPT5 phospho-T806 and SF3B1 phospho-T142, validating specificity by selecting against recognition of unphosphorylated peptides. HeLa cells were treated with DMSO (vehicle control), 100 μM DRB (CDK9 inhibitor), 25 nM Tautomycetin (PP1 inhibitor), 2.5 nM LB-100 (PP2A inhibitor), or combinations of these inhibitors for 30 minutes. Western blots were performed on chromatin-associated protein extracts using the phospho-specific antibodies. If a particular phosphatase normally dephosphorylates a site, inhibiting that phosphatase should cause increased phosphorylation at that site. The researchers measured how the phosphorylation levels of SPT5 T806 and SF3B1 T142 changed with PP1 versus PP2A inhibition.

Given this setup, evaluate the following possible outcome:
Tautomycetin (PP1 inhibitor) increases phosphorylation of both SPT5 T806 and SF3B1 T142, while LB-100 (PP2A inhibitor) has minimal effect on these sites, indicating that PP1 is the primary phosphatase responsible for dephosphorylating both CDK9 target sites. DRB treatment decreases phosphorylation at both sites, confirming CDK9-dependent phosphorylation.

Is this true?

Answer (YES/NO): YES